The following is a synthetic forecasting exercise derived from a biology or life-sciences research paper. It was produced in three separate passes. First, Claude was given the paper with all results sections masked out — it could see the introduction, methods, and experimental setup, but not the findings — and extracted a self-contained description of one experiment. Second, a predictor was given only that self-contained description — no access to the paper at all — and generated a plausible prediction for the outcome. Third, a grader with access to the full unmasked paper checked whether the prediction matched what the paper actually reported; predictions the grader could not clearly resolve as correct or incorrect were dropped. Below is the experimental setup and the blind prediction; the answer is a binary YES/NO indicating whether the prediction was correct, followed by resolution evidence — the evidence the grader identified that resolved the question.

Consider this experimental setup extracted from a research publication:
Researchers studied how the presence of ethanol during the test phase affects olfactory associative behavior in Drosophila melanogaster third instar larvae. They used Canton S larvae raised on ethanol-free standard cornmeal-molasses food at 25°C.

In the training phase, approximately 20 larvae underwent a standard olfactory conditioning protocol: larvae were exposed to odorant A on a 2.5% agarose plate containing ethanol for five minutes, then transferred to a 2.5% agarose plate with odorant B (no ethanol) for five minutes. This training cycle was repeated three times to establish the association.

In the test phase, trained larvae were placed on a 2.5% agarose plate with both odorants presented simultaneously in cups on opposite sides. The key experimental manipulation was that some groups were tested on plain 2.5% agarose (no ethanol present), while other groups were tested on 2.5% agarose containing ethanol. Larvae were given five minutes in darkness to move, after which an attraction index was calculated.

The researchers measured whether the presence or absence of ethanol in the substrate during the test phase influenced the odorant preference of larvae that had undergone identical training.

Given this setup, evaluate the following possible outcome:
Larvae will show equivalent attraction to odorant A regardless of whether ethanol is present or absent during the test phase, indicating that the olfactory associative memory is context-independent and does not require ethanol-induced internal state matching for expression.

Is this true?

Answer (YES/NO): NO